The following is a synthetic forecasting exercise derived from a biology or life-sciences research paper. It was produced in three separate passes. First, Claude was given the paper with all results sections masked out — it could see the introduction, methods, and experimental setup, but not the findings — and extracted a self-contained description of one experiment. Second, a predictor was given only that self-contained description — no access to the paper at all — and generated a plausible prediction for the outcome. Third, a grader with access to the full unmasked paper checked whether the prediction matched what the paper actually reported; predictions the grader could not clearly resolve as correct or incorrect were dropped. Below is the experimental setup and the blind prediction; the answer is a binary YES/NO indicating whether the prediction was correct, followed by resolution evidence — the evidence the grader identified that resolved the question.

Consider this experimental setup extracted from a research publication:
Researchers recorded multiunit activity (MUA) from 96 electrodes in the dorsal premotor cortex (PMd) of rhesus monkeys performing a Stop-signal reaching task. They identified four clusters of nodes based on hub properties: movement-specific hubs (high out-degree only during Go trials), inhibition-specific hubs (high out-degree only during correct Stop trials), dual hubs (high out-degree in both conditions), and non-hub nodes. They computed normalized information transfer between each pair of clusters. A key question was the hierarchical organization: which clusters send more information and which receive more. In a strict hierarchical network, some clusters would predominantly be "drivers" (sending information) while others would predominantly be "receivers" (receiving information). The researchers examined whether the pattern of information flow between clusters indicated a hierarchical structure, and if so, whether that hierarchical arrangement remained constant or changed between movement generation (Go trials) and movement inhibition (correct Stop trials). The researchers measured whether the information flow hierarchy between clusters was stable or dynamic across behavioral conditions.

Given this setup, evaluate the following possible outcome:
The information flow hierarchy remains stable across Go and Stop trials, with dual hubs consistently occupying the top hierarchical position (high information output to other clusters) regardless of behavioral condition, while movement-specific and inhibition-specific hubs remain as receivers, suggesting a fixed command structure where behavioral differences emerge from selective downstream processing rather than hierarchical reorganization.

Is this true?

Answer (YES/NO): NO